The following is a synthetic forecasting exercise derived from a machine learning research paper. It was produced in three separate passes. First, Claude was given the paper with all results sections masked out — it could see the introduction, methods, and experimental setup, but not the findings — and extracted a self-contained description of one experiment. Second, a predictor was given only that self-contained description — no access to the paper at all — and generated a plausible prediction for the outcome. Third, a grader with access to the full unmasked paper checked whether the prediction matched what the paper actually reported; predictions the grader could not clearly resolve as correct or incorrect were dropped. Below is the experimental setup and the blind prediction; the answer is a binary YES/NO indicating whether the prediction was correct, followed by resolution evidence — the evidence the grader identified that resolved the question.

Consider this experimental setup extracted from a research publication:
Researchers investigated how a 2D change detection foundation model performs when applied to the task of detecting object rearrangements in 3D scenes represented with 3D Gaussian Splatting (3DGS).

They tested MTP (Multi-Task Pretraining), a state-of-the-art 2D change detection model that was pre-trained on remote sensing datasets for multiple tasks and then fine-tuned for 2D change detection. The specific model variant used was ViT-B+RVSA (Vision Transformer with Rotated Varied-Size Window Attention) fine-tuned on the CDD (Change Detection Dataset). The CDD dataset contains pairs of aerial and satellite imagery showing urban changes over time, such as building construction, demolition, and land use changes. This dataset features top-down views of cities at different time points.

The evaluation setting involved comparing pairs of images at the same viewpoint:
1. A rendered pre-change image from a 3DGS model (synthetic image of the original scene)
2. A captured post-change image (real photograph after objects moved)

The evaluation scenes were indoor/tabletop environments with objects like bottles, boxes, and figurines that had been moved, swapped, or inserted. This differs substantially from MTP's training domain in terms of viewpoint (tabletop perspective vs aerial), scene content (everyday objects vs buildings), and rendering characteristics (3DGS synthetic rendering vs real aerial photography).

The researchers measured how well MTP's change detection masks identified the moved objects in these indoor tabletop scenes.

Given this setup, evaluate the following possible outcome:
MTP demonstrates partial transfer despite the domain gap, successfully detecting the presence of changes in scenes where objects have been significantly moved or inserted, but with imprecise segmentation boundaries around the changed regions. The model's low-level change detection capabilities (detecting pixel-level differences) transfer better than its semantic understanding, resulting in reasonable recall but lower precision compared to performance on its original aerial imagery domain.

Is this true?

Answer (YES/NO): NO